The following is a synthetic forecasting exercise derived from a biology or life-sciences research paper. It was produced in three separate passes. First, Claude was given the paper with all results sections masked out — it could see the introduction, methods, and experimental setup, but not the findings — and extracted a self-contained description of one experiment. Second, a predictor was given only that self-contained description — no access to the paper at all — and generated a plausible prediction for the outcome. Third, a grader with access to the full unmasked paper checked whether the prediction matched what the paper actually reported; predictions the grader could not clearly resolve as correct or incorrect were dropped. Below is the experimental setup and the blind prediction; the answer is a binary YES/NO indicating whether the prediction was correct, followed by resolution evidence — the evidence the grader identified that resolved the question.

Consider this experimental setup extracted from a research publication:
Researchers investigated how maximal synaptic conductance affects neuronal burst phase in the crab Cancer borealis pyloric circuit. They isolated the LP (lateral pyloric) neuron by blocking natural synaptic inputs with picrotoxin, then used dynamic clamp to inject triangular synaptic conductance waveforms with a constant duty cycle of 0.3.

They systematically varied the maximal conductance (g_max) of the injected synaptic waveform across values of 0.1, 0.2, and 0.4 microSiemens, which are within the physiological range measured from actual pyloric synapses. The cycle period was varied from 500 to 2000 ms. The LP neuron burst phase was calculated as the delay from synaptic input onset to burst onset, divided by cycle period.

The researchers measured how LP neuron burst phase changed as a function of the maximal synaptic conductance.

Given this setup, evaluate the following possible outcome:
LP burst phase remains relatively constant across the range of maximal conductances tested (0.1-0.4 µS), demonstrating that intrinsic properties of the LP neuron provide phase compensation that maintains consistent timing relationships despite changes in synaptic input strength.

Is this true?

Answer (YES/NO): NO